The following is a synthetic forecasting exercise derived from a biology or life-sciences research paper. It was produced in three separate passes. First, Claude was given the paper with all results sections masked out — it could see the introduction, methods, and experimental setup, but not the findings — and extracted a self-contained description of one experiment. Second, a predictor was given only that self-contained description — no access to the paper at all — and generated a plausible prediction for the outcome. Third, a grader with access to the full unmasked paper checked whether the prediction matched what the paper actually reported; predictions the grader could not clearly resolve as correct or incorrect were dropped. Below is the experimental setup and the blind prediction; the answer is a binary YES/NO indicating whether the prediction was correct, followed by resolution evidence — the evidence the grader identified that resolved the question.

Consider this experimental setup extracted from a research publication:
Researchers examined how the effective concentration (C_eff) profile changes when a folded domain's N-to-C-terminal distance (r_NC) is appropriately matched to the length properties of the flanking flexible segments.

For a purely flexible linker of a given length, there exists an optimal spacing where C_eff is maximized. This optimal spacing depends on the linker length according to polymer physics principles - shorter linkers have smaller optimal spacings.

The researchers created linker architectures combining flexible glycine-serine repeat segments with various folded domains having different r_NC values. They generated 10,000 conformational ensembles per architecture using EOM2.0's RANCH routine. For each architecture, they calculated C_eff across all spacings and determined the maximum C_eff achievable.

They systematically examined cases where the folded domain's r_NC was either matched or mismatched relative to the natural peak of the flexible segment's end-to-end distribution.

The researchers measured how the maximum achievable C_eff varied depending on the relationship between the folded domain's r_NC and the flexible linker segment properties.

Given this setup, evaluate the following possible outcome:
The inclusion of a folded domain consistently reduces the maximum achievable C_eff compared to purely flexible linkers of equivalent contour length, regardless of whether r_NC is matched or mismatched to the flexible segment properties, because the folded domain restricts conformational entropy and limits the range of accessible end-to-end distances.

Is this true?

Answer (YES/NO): NO